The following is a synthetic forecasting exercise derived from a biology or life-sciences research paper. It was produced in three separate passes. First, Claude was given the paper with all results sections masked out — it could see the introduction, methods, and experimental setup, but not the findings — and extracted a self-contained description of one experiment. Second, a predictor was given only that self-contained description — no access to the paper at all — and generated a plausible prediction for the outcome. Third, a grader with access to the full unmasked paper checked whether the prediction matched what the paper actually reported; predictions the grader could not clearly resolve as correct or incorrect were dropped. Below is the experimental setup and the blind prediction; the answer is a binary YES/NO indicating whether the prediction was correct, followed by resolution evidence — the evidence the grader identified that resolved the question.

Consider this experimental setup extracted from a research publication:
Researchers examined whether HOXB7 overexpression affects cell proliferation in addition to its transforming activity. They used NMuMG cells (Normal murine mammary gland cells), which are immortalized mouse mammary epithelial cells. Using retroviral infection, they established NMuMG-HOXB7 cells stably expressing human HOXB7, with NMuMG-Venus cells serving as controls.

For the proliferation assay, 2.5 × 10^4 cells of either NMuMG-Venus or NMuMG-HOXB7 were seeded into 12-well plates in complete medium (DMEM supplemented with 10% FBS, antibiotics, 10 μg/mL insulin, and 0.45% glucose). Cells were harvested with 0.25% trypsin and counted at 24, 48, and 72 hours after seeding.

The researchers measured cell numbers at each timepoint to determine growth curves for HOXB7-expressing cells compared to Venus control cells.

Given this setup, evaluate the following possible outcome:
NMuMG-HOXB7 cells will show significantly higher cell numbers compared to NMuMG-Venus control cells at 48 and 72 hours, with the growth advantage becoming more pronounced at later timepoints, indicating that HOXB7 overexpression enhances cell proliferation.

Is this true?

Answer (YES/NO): NO